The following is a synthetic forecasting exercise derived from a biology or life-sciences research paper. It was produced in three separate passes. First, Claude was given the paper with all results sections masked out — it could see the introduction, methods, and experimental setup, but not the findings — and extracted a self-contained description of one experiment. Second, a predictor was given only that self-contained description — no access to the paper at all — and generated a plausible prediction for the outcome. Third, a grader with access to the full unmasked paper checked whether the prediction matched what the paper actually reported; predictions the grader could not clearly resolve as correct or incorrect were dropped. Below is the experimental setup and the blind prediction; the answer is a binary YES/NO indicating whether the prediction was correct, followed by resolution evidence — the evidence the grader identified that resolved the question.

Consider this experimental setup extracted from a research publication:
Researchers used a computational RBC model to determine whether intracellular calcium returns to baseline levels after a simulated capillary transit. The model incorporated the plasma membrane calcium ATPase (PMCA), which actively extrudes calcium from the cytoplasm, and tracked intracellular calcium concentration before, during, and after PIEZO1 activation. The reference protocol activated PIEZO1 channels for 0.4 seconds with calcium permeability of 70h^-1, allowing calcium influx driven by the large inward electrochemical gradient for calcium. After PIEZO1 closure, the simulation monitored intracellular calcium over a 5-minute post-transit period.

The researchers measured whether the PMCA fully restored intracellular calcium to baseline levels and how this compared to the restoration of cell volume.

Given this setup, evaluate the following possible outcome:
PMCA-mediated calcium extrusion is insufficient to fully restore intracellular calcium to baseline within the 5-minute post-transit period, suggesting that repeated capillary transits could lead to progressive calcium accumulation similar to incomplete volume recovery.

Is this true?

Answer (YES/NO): NO